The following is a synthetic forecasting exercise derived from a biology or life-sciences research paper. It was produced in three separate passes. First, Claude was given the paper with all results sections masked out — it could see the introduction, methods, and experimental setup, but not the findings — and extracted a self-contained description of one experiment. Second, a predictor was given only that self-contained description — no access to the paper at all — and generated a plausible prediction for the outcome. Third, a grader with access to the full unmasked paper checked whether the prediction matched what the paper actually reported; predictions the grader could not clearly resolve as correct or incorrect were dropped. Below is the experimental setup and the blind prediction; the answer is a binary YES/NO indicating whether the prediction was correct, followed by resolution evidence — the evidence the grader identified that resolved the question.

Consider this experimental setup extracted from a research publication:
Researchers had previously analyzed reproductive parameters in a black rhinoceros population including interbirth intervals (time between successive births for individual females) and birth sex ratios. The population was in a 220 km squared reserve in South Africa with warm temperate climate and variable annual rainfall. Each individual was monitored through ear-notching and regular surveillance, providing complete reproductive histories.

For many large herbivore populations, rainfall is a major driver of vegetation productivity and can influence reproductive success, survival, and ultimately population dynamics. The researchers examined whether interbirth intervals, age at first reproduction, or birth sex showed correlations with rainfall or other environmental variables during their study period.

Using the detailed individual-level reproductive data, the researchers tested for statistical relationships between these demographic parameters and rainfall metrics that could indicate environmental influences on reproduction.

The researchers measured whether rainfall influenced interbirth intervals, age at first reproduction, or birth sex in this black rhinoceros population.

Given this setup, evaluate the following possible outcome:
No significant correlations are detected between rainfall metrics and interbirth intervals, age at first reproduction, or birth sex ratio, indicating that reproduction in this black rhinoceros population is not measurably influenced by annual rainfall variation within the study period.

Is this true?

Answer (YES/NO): YES